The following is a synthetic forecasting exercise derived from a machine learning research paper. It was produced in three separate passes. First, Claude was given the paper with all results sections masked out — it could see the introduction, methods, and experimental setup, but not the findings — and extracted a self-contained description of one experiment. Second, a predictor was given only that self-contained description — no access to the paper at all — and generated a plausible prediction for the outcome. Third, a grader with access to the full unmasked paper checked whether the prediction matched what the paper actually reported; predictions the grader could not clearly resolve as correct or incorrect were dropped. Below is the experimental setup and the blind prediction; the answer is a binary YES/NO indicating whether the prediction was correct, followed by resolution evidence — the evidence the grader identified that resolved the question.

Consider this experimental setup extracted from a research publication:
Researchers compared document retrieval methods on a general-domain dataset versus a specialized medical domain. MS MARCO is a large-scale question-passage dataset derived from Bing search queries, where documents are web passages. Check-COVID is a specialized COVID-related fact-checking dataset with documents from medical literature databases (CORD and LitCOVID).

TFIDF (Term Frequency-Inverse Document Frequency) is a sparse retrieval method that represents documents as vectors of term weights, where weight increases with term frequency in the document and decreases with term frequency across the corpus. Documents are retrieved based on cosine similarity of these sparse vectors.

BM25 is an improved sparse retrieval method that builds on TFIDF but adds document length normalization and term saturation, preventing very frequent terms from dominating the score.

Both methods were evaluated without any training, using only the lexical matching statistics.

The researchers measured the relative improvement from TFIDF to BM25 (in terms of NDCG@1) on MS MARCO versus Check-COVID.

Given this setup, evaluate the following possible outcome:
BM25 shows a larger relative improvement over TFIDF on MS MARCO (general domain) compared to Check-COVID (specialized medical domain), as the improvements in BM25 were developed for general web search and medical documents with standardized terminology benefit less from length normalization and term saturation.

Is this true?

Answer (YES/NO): YES